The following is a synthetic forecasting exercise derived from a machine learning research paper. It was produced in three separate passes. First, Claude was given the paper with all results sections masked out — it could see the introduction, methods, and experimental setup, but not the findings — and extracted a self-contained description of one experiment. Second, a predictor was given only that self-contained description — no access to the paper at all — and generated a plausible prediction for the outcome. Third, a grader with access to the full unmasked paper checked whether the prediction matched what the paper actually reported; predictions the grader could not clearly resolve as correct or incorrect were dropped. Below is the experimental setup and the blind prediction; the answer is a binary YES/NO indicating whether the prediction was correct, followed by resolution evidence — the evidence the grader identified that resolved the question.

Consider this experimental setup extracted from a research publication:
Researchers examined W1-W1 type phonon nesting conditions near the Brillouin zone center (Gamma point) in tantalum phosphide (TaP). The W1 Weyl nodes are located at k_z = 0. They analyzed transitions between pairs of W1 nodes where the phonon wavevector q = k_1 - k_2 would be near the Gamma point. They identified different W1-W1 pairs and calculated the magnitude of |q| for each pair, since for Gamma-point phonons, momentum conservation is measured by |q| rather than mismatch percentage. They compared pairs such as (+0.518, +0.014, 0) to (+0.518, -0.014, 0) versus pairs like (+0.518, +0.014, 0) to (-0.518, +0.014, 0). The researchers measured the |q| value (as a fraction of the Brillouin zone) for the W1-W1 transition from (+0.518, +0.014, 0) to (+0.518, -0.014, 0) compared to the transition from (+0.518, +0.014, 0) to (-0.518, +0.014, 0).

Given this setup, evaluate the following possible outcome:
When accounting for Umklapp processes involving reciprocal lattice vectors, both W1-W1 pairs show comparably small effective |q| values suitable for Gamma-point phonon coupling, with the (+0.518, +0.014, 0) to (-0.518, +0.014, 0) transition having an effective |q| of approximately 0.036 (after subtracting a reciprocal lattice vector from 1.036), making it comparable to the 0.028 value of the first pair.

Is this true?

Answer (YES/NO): NO